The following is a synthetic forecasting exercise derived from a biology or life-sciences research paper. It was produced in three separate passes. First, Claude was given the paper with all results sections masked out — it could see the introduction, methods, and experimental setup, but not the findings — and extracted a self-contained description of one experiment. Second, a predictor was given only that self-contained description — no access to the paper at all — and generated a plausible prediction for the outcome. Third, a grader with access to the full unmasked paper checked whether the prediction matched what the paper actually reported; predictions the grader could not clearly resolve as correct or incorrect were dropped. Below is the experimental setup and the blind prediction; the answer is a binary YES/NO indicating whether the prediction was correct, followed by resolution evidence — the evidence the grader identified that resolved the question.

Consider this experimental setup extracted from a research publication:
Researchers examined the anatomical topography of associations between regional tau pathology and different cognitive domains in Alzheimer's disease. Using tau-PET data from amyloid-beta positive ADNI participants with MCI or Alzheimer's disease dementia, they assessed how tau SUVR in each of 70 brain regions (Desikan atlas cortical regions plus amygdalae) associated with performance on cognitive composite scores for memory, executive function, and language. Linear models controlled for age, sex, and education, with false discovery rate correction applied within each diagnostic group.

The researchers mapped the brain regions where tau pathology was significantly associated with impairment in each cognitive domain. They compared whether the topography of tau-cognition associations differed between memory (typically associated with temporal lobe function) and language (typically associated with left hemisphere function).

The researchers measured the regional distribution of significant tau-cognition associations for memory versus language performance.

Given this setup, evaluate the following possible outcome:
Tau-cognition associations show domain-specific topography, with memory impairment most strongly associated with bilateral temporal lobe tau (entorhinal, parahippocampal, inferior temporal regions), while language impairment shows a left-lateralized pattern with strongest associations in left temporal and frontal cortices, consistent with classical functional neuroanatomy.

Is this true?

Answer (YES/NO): NO